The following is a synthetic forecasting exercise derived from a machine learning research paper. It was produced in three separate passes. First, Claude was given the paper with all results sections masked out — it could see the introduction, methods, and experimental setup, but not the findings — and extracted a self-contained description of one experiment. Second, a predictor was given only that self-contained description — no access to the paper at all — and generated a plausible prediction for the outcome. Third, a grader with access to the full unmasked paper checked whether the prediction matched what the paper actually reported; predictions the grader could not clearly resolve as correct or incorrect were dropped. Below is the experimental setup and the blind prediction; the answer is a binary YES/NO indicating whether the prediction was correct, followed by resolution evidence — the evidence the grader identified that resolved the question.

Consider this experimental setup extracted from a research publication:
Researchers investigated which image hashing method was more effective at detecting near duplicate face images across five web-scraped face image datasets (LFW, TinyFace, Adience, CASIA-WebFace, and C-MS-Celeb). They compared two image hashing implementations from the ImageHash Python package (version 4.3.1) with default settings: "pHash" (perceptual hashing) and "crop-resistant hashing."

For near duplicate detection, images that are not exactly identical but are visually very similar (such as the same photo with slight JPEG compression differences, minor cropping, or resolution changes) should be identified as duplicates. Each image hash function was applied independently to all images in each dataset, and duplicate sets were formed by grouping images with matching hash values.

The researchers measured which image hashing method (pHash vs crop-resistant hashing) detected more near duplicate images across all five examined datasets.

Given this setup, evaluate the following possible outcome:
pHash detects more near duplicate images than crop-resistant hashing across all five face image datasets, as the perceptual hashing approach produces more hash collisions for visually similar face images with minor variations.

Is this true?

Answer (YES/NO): YES